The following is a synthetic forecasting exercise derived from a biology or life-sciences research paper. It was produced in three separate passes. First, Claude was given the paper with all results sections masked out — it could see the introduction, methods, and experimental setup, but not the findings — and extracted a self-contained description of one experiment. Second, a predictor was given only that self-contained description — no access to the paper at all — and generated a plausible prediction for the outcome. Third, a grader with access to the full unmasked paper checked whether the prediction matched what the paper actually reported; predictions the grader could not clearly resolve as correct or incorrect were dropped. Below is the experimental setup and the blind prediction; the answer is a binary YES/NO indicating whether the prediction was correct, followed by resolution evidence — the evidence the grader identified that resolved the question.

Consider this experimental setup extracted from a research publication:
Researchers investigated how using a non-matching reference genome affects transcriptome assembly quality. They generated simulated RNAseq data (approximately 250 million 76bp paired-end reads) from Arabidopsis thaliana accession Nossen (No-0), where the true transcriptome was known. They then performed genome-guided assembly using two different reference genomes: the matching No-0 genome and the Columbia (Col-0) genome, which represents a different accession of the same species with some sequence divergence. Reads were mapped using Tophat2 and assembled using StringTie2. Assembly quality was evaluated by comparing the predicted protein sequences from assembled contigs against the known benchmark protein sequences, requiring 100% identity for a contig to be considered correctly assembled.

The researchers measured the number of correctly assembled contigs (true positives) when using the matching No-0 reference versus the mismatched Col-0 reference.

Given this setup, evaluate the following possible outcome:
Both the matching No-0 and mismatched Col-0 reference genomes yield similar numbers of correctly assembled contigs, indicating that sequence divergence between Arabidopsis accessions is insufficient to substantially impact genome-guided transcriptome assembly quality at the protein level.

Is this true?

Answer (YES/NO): NO